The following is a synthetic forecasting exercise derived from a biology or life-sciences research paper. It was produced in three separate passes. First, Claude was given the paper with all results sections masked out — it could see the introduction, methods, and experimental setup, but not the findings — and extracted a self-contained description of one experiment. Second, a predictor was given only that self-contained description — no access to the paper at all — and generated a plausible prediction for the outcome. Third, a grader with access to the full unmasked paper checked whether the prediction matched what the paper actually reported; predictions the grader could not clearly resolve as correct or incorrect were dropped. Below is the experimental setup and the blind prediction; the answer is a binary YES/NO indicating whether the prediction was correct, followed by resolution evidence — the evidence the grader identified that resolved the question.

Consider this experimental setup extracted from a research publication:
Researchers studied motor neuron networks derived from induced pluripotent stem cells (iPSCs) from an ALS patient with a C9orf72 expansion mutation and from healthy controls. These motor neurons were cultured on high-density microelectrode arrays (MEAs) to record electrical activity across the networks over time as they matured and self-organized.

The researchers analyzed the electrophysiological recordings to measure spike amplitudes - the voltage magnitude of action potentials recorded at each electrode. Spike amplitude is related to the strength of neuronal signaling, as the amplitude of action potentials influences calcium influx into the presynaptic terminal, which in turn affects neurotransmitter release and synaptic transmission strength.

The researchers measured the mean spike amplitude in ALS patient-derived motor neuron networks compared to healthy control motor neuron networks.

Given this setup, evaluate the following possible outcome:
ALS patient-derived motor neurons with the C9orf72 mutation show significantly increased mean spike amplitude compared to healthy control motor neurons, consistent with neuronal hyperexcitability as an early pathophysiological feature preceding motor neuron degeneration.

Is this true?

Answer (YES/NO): NO